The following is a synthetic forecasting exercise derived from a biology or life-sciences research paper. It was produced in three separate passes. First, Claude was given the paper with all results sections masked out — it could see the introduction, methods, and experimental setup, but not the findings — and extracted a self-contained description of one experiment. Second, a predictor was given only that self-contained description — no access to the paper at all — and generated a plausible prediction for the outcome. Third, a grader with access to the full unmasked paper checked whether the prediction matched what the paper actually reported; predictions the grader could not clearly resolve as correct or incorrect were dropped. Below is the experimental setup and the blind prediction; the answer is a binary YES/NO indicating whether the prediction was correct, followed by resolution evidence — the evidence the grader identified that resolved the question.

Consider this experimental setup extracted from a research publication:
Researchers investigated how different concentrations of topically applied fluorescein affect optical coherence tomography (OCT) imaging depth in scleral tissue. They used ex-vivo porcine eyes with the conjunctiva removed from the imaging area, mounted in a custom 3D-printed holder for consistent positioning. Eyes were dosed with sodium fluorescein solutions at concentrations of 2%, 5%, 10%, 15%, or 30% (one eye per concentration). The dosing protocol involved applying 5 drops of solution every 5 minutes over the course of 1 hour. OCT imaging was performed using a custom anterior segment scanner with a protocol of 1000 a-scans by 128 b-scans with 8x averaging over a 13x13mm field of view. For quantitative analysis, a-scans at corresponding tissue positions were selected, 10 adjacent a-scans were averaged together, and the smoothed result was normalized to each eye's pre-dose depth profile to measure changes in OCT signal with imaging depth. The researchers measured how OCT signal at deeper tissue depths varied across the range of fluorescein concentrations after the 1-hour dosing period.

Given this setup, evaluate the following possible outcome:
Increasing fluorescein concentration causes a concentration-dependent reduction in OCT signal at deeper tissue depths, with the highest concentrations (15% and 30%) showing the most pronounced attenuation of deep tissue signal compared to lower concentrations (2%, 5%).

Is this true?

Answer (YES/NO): NO